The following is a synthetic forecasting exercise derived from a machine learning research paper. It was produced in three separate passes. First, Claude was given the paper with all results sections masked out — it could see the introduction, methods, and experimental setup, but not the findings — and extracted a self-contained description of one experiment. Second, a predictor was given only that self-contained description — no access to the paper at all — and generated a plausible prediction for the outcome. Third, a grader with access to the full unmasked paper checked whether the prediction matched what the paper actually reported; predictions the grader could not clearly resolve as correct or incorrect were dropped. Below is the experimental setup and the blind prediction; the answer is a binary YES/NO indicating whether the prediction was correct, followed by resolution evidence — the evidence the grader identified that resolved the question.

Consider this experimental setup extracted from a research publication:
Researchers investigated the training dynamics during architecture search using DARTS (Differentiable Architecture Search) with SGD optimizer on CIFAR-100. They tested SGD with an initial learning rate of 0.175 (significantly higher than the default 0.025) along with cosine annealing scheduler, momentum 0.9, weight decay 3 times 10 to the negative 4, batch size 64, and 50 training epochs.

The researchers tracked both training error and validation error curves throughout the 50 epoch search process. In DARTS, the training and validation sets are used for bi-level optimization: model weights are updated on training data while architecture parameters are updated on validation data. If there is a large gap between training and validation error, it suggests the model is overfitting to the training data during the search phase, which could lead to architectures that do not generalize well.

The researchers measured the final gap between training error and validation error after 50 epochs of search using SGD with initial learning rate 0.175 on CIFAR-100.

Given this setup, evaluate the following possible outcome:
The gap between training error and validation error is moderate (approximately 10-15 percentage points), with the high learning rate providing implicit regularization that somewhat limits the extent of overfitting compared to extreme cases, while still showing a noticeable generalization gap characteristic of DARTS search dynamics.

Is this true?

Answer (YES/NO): NO